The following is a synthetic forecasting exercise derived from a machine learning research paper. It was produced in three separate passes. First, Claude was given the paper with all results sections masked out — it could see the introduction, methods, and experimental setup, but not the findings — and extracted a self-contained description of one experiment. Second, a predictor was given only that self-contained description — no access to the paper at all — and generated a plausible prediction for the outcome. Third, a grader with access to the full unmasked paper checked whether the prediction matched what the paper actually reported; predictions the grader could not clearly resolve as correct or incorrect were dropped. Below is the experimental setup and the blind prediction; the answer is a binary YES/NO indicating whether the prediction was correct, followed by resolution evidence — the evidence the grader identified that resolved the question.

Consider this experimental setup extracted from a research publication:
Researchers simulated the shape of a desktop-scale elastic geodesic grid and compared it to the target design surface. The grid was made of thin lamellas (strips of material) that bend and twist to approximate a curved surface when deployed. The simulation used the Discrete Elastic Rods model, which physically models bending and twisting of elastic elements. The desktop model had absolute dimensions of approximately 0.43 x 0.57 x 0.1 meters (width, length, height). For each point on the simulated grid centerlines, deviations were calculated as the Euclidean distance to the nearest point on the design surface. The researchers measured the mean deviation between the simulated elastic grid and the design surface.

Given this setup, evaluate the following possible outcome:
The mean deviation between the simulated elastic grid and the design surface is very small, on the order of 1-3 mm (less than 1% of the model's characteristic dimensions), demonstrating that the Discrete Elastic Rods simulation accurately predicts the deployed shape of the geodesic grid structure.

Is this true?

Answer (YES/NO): YES